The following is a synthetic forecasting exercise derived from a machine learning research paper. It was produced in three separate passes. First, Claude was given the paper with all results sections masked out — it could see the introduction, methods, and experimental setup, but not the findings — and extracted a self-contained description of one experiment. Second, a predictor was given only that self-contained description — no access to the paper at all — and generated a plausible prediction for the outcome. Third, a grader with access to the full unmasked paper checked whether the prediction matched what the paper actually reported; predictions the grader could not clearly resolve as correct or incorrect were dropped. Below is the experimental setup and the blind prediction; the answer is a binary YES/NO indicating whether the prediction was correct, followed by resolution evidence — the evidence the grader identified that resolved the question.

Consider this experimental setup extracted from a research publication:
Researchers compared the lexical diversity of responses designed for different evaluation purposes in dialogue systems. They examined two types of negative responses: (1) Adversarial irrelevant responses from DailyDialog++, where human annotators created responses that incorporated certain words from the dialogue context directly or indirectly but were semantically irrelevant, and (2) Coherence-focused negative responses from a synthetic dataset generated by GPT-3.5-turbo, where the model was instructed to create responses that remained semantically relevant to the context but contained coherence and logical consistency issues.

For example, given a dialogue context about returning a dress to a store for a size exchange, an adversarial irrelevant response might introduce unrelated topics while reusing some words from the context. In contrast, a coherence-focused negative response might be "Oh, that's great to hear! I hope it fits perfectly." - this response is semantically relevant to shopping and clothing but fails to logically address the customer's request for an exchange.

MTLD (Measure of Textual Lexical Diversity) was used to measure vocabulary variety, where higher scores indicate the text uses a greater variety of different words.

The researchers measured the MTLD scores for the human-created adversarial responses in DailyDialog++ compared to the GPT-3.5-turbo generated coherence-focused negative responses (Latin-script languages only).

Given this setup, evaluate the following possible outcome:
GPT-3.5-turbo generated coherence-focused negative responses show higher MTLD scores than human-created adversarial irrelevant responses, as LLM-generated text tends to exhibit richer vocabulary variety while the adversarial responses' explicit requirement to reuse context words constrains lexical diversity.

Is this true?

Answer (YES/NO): NO